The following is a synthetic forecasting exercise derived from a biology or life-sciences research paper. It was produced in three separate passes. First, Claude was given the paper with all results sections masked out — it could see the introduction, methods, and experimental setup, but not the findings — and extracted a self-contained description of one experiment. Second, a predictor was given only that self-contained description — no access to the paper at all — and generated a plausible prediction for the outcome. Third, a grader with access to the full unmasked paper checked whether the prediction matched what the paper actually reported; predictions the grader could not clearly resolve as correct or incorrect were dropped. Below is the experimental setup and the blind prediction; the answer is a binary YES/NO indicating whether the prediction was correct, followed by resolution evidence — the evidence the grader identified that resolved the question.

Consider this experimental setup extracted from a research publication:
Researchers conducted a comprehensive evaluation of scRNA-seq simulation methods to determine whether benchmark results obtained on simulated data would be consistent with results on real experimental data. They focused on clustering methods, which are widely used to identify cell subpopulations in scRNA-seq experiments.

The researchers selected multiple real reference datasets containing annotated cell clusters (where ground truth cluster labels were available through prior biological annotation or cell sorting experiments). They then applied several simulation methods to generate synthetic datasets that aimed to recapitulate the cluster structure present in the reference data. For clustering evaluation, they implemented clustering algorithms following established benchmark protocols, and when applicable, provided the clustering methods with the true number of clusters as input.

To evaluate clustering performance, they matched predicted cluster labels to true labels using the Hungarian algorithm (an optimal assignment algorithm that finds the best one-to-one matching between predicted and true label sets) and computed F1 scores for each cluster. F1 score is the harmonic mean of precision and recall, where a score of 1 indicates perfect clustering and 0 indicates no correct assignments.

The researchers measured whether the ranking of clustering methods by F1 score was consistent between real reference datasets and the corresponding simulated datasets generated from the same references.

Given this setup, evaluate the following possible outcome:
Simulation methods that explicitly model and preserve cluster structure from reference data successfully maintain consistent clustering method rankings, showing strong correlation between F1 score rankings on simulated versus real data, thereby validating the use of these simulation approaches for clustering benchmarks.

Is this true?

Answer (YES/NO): NO